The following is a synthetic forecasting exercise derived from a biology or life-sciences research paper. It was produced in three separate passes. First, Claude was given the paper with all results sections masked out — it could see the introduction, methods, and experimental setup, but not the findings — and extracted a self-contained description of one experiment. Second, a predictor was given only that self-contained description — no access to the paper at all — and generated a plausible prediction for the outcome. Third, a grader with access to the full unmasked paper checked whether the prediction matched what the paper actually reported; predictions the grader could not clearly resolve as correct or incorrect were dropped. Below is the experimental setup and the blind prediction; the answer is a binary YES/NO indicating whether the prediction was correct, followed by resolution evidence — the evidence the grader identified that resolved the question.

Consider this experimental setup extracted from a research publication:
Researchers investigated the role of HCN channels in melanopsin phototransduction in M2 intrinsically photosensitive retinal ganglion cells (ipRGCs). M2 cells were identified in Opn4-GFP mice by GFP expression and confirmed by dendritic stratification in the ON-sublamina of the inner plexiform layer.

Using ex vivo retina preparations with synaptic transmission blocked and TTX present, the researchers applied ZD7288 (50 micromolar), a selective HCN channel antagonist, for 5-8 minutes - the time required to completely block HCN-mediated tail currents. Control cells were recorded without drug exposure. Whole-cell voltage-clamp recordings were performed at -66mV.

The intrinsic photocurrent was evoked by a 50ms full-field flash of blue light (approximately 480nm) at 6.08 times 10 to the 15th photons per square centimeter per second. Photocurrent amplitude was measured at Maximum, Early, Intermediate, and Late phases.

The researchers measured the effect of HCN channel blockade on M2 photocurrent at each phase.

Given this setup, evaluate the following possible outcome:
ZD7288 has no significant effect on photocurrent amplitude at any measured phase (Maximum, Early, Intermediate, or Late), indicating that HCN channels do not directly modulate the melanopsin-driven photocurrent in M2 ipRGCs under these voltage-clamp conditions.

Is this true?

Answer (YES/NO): YES